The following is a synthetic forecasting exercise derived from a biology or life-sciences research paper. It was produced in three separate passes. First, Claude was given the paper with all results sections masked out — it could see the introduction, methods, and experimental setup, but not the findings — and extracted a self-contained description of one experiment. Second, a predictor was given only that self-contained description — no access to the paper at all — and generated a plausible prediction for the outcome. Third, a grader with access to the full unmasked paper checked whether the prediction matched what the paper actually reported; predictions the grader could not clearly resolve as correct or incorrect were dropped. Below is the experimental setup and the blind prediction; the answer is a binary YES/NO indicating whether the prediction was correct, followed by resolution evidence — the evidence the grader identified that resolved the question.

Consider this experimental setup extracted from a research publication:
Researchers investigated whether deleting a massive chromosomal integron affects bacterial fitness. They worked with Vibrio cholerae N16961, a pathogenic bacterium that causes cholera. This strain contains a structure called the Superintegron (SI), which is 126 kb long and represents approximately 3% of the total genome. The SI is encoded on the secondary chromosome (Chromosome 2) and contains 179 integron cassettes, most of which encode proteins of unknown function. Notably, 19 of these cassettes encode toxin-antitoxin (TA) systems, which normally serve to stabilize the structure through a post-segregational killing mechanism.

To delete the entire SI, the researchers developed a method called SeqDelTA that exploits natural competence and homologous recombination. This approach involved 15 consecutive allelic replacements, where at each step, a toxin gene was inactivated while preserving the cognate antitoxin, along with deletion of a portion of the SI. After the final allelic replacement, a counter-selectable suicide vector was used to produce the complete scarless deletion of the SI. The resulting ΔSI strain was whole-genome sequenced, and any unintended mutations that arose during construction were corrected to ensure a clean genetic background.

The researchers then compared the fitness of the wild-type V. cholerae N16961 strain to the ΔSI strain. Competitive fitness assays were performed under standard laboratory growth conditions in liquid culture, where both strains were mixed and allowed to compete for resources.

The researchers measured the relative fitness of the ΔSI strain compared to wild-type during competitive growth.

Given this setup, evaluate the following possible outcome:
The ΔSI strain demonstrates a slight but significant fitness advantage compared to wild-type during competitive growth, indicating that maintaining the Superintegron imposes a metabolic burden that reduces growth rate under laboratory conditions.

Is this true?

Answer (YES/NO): NO